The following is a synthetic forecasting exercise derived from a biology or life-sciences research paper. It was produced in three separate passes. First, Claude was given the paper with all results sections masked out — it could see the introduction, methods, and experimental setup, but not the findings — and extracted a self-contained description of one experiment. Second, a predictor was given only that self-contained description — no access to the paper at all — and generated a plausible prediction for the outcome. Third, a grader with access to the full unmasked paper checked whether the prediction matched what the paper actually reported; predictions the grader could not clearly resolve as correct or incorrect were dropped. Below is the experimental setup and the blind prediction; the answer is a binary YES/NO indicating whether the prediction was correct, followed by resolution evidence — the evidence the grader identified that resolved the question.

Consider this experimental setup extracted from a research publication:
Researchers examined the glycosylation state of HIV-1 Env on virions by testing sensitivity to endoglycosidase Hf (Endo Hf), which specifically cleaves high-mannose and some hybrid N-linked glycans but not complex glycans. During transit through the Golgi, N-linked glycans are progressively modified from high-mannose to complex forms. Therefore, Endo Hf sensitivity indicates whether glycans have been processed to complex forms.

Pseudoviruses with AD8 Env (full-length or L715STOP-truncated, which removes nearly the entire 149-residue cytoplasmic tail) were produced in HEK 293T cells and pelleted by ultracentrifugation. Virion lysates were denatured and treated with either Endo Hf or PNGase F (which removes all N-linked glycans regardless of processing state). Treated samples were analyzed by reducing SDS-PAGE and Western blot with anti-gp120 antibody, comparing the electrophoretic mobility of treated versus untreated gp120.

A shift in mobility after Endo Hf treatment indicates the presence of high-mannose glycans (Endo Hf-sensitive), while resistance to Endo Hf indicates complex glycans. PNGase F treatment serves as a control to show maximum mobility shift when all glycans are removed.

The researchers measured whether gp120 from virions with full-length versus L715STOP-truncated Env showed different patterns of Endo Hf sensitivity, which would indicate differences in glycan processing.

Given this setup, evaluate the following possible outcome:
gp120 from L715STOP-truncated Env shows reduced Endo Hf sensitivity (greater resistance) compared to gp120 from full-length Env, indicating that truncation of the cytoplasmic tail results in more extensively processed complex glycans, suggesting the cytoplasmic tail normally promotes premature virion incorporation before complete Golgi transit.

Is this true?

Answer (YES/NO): NO